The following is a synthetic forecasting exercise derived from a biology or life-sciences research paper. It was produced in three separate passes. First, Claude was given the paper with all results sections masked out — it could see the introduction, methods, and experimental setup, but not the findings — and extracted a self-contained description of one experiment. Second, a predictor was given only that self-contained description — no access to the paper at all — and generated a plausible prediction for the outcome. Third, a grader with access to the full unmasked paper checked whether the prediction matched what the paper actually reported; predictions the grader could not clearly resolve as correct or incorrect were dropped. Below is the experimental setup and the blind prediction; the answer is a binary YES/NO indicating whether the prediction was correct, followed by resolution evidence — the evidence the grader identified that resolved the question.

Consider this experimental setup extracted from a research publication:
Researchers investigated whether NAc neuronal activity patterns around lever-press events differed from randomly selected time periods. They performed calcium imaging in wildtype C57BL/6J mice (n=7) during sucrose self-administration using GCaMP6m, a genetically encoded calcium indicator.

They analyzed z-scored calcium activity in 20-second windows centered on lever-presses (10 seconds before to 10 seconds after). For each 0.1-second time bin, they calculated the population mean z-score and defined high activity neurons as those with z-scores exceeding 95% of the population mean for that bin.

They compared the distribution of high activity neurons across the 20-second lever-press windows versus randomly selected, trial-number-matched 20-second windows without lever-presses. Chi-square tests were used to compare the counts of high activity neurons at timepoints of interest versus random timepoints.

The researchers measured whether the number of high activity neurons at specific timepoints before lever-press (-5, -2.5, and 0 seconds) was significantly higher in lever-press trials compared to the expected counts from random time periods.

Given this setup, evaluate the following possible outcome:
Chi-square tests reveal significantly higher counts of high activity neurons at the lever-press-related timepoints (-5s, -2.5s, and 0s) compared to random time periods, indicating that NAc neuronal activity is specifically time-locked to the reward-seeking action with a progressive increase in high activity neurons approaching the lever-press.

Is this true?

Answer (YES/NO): NO